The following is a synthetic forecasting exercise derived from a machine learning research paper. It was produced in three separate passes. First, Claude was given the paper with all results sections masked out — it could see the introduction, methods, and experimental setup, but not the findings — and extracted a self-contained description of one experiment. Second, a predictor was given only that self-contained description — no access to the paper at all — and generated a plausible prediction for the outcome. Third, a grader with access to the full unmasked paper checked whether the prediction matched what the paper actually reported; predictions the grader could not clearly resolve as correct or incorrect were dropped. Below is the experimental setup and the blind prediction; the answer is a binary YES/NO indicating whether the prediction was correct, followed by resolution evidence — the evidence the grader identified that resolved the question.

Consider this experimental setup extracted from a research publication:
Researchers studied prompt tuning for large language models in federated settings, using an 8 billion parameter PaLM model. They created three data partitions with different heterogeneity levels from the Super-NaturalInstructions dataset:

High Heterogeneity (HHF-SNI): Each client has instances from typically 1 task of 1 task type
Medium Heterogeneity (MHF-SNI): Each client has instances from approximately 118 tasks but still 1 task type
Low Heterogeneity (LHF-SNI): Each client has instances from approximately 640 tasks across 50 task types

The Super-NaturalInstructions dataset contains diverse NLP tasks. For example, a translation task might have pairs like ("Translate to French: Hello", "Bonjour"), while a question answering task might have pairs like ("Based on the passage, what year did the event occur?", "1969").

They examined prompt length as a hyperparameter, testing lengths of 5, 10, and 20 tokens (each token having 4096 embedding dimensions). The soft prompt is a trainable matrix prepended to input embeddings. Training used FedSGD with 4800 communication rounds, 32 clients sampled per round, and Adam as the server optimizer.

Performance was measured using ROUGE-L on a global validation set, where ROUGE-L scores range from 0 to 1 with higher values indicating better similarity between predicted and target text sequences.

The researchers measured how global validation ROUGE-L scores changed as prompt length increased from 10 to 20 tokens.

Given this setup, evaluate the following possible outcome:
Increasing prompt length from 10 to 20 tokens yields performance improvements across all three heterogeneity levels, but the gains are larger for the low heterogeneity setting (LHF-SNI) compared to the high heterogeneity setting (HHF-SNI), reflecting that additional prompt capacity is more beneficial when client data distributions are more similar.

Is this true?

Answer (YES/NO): NO